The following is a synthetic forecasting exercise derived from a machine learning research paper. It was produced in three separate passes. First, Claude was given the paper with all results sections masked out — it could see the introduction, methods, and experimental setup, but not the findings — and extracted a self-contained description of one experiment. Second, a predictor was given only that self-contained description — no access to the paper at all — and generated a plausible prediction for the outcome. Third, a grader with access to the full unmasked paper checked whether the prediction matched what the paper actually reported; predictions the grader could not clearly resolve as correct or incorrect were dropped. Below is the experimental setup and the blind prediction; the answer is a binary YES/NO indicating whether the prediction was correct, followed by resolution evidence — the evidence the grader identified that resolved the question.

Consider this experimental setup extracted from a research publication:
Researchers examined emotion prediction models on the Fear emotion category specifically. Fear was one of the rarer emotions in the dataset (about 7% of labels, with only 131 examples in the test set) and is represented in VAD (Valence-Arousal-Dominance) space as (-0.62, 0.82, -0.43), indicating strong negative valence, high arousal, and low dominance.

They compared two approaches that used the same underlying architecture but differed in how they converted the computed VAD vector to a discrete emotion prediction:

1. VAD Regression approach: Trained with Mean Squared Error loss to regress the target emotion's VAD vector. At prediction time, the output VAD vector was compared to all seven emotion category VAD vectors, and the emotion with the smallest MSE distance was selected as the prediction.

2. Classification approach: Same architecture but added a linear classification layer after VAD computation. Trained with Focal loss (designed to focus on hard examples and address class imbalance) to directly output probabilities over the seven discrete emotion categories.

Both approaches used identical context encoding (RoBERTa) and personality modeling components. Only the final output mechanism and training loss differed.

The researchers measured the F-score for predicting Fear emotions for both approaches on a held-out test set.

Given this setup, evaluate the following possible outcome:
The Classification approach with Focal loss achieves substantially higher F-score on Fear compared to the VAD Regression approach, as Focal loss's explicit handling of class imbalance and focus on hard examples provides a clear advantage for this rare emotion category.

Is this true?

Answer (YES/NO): NO